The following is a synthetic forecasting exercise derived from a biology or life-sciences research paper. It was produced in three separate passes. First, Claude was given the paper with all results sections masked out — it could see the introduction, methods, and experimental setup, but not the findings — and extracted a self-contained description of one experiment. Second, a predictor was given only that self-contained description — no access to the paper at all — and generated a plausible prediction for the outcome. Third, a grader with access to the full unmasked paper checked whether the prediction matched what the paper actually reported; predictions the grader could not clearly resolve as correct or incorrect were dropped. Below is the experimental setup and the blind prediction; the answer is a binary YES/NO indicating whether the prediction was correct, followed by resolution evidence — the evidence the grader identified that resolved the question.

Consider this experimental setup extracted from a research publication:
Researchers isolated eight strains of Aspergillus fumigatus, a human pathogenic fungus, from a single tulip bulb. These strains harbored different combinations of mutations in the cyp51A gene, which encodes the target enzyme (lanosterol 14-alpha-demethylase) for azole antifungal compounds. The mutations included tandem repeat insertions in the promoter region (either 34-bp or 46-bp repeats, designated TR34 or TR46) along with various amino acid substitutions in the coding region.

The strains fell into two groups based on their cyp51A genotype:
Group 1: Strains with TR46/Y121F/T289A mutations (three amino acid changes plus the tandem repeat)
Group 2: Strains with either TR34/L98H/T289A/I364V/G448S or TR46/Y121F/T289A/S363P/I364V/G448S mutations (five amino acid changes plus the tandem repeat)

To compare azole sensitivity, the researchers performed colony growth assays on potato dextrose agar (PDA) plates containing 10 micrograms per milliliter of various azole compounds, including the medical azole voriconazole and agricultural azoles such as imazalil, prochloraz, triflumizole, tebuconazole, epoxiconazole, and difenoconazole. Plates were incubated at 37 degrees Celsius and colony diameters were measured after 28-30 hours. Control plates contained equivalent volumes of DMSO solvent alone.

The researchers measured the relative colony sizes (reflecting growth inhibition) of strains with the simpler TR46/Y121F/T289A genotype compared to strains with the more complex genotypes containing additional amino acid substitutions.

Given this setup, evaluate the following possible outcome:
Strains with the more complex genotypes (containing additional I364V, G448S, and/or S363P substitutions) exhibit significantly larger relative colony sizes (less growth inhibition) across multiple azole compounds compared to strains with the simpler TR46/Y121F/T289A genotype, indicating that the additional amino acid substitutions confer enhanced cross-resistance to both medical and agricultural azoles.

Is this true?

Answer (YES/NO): YES